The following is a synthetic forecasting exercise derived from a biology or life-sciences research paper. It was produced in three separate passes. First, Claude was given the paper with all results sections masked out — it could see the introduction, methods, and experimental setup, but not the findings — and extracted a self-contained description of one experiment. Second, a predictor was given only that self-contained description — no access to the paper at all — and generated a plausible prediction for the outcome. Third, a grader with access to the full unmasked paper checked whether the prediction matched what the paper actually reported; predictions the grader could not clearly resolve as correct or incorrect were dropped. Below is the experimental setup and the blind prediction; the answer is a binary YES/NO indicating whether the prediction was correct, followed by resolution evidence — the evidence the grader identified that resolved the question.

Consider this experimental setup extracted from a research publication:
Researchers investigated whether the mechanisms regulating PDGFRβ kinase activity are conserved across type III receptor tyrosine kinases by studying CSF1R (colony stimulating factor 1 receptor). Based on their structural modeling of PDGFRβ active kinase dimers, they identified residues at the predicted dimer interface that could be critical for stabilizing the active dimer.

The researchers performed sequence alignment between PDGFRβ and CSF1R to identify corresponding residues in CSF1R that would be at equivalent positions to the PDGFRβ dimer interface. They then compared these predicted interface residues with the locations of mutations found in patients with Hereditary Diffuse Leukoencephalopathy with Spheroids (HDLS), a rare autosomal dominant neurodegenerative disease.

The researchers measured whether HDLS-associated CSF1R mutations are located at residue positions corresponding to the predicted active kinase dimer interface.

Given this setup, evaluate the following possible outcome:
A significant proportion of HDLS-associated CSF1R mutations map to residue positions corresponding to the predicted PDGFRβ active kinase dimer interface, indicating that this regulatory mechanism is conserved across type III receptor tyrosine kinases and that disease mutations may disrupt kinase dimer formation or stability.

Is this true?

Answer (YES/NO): YES